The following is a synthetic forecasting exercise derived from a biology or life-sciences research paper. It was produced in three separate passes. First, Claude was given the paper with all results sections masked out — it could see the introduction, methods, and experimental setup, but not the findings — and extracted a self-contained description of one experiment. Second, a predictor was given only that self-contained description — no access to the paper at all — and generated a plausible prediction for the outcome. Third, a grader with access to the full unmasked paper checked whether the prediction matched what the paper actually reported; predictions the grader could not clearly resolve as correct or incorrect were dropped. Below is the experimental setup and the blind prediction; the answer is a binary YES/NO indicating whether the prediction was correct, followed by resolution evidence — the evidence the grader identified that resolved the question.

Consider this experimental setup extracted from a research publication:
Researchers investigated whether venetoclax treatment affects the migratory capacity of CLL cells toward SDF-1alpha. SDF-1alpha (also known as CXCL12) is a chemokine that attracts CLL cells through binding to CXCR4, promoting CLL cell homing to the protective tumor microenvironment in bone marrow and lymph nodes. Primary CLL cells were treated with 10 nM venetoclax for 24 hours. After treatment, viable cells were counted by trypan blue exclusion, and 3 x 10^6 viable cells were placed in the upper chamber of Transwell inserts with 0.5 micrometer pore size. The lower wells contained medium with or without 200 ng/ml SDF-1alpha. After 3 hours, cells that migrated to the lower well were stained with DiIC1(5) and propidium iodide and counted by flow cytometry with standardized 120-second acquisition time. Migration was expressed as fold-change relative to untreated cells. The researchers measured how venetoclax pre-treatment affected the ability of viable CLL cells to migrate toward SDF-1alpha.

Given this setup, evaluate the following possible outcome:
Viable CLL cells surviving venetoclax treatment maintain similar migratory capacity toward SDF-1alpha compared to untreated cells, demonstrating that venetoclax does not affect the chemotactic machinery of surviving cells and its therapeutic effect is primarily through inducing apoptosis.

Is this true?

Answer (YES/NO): NO